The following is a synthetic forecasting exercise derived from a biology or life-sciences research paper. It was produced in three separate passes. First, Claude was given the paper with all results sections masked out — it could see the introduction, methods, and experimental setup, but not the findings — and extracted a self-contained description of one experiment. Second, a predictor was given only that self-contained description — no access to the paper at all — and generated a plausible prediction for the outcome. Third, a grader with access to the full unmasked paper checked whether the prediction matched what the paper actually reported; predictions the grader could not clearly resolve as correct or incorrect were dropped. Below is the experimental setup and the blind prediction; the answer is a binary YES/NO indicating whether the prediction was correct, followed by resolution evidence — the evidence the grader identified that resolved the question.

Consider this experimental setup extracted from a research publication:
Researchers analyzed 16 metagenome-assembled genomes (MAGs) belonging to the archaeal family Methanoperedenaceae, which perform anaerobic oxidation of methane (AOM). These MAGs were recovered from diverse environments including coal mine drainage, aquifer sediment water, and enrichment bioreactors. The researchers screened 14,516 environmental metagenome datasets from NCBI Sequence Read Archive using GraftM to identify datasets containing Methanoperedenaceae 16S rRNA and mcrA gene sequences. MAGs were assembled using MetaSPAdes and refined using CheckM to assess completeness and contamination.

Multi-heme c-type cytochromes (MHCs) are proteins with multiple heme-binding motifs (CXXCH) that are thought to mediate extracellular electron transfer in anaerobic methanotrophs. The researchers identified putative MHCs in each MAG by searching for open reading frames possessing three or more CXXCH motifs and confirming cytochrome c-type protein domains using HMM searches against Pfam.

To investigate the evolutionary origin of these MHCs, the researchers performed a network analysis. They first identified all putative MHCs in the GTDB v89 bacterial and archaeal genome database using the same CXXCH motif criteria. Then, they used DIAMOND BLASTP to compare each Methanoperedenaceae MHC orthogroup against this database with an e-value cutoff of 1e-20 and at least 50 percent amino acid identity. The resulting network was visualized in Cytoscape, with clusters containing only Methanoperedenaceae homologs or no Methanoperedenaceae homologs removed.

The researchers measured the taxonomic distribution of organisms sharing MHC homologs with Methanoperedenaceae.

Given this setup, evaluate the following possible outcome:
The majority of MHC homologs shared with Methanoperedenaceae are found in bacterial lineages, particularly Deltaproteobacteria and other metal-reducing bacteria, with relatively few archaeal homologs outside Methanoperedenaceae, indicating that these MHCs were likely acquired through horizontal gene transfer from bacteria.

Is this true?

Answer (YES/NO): NO